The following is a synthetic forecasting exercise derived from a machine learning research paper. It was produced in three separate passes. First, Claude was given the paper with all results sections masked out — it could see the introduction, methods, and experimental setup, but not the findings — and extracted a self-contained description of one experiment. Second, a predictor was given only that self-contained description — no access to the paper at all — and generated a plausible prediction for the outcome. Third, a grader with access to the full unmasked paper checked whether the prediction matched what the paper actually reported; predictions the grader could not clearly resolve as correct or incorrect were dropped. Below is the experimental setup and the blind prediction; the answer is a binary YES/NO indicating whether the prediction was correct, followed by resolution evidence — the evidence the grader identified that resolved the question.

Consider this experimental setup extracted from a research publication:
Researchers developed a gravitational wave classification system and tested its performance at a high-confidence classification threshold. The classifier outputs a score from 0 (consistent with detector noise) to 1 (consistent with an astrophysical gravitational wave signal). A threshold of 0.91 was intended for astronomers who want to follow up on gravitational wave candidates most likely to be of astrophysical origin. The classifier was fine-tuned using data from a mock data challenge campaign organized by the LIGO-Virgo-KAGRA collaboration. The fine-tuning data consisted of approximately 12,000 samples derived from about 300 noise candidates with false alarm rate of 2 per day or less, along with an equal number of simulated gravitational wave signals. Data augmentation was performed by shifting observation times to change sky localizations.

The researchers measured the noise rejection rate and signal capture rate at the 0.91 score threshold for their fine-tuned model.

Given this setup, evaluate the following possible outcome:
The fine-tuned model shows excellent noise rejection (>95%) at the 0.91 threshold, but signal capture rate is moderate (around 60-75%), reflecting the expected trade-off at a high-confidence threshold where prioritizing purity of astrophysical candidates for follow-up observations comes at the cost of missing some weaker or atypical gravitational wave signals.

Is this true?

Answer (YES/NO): NO